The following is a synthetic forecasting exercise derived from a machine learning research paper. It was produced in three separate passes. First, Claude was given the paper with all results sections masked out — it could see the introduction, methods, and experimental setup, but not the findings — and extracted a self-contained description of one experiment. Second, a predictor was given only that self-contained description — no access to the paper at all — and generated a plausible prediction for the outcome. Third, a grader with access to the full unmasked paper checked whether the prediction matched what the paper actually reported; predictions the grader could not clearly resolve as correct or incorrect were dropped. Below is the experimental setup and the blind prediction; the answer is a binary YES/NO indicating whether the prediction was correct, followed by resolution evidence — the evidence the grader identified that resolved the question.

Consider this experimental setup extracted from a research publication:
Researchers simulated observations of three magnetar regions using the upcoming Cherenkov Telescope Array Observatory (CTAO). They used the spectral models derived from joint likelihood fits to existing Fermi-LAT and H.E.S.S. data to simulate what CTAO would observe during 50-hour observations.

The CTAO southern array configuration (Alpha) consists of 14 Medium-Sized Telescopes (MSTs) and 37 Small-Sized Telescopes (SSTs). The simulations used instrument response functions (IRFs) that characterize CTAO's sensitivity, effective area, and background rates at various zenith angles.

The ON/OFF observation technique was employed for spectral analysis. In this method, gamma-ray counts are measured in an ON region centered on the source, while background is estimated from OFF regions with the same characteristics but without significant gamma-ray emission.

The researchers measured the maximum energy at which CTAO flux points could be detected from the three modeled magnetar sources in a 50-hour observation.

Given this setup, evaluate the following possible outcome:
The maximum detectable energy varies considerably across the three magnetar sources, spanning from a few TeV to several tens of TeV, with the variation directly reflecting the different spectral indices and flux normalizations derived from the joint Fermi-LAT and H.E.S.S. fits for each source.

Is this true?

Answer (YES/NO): NO